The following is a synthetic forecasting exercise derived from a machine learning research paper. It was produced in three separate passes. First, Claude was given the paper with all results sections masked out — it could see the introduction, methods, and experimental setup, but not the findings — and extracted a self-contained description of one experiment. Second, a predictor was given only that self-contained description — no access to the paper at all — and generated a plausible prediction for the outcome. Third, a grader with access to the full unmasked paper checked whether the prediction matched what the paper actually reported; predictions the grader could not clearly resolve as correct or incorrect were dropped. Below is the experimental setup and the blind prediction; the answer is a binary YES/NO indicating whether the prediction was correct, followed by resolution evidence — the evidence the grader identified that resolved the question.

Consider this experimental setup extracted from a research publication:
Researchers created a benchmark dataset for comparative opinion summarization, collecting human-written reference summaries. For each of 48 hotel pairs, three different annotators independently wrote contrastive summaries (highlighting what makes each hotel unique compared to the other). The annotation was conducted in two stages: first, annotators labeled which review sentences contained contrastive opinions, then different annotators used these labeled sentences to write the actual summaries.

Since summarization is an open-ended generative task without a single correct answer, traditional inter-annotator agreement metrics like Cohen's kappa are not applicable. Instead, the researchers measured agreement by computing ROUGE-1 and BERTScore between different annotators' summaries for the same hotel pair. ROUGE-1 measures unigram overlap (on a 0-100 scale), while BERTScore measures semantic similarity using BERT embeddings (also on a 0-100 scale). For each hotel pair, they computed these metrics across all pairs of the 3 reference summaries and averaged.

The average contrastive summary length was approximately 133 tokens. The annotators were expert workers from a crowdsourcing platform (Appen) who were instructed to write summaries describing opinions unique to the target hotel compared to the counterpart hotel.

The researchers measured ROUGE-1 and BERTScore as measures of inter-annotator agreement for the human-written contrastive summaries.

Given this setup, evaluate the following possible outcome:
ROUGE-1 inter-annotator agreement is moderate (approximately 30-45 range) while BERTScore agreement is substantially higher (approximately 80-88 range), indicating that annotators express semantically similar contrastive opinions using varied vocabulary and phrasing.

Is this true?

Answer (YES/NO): NO